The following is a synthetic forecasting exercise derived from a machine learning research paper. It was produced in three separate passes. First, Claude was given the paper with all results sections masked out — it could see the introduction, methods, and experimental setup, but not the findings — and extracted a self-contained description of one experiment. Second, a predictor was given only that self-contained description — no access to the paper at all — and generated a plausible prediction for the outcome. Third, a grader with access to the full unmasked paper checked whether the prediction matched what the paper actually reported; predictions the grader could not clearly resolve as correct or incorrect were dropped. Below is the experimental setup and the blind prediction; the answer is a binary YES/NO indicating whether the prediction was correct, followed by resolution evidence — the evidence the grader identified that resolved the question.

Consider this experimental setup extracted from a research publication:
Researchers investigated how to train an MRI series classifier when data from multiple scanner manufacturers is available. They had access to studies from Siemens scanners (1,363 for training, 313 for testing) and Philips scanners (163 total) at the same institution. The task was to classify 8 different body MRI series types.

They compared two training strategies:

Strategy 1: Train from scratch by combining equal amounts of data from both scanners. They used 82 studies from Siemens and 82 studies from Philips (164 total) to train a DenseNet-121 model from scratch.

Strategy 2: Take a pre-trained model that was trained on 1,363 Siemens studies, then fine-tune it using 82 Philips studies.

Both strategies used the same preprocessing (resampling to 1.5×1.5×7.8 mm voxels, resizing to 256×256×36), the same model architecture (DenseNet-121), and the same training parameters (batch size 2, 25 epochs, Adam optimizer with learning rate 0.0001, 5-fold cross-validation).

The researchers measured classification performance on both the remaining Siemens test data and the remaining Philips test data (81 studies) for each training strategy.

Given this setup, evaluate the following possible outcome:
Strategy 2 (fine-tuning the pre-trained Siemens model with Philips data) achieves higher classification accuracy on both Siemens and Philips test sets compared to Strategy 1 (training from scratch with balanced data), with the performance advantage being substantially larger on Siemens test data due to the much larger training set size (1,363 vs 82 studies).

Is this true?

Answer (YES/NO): NO